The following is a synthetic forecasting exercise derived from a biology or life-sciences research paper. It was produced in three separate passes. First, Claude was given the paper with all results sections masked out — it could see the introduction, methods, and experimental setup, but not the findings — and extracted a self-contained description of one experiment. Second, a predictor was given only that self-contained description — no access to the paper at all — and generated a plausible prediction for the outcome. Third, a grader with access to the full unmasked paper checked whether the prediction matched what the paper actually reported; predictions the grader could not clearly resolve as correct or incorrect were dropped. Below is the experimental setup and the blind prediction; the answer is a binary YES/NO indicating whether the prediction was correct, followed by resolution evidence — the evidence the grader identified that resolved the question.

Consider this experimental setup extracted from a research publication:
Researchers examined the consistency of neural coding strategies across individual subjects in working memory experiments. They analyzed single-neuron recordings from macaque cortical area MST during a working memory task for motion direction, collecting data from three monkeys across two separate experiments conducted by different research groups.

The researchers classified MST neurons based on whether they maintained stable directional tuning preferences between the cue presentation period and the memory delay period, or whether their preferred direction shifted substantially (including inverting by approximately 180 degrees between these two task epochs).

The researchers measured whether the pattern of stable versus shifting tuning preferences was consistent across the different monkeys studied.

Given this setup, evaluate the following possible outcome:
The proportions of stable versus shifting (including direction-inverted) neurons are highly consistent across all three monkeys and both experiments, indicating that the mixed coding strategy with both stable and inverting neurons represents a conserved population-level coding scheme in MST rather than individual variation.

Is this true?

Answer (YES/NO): YES